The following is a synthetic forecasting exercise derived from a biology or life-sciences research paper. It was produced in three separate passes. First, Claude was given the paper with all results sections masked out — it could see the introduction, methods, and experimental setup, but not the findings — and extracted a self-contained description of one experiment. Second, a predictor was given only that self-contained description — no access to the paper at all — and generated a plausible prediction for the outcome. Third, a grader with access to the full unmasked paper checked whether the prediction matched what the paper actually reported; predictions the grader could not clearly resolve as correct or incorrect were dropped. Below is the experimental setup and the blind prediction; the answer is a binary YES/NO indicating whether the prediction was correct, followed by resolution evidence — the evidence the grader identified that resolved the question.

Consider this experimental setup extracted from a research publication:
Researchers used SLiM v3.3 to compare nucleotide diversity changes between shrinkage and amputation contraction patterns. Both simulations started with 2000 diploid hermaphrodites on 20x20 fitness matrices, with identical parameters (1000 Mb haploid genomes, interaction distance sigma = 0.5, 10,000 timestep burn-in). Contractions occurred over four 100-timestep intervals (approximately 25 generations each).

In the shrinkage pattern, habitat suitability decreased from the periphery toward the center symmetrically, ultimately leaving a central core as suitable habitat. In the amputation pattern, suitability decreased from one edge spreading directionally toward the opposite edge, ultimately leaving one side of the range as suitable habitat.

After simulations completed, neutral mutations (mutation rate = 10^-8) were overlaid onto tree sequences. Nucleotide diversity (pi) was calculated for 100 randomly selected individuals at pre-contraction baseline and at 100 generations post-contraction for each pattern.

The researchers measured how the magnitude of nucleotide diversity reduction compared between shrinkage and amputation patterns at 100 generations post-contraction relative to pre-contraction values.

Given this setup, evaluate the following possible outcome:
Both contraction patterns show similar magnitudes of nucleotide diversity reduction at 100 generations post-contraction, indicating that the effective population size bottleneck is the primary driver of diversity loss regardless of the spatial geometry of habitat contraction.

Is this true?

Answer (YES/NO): NO